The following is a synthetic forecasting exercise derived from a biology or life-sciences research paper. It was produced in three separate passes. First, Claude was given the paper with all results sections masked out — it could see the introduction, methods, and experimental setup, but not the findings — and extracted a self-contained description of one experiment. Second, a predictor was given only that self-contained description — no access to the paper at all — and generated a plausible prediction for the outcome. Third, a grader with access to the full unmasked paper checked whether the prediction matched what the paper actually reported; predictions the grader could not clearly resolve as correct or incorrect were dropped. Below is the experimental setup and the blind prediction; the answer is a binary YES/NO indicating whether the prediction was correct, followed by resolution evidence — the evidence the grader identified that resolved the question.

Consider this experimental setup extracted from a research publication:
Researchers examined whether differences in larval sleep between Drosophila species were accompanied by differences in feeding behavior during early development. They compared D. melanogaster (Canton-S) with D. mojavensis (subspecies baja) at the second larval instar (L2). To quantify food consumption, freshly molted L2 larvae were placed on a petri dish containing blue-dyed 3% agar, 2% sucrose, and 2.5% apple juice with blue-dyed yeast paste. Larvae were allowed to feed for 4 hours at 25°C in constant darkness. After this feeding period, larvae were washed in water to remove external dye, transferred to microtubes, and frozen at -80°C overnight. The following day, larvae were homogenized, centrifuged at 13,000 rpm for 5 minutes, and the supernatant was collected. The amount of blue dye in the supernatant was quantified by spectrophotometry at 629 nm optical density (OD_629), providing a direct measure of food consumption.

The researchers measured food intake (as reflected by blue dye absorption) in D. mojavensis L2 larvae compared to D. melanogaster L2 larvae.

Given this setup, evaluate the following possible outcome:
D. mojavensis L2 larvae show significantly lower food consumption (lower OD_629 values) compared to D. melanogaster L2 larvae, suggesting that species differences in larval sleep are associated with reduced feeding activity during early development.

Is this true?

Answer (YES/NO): NO